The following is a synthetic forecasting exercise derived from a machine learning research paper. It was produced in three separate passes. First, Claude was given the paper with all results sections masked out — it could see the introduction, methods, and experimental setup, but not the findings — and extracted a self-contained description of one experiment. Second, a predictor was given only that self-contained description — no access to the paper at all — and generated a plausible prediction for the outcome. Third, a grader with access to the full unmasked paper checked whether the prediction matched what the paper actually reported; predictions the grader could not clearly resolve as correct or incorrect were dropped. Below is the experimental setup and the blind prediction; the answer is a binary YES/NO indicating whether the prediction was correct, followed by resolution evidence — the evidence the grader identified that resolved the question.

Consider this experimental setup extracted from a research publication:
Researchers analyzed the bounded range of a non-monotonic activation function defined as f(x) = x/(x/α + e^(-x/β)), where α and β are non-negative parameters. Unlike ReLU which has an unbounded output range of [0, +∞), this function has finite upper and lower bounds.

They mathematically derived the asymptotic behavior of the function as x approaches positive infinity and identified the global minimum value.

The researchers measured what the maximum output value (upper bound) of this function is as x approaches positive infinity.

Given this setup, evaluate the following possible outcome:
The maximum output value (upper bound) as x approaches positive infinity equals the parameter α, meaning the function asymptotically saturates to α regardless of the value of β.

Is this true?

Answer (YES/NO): YES